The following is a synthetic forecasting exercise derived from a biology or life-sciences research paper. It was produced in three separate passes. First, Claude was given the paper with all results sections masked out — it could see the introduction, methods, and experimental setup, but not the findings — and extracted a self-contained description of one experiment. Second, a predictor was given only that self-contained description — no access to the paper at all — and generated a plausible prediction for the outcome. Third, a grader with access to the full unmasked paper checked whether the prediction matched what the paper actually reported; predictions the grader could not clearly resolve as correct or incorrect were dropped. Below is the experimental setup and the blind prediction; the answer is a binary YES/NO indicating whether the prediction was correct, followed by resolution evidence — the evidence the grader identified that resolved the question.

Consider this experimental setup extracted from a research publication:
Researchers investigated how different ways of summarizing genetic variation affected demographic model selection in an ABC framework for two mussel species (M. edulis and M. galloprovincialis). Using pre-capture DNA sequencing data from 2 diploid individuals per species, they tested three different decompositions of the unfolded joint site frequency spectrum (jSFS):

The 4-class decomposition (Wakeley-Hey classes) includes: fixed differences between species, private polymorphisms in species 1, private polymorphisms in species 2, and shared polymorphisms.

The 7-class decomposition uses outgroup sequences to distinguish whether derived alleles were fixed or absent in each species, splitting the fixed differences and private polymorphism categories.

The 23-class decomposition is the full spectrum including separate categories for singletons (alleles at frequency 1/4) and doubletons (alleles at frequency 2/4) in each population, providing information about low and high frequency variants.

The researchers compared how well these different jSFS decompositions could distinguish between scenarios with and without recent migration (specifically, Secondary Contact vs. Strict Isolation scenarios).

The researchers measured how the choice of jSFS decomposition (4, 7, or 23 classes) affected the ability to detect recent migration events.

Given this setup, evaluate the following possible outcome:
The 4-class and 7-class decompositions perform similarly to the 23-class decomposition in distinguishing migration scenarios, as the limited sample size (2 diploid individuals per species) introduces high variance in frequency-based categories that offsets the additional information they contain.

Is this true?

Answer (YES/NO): NO